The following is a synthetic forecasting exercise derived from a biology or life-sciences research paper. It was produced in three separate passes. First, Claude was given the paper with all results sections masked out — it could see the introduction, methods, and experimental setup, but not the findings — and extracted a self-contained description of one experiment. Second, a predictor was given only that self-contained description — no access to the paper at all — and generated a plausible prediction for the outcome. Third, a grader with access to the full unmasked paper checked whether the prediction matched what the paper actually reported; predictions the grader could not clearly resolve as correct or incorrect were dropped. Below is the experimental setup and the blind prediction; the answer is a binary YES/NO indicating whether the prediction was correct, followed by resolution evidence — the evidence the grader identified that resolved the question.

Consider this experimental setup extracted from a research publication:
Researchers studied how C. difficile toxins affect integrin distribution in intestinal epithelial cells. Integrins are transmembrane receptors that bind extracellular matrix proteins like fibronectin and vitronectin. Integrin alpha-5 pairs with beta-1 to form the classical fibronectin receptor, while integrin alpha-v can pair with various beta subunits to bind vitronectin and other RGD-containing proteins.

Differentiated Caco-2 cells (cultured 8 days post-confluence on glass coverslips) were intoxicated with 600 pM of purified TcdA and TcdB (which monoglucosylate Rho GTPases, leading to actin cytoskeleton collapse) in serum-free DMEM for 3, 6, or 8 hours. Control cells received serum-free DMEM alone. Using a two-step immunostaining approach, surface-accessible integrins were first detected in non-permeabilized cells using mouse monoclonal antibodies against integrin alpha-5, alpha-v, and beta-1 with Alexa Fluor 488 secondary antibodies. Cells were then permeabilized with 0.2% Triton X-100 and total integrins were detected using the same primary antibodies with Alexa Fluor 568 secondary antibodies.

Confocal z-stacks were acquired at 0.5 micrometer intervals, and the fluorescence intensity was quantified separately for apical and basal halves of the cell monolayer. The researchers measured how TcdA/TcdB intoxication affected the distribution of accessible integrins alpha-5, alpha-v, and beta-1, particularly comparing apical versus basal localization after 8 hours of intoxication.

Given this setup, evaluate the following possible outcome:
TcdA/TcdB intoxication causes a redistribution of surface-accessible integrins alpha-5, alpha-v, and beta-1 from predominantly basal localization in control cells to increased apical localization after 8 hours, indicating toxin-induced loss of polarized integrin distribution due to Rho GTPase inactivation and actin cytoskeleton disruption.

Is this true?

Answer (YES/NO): NO